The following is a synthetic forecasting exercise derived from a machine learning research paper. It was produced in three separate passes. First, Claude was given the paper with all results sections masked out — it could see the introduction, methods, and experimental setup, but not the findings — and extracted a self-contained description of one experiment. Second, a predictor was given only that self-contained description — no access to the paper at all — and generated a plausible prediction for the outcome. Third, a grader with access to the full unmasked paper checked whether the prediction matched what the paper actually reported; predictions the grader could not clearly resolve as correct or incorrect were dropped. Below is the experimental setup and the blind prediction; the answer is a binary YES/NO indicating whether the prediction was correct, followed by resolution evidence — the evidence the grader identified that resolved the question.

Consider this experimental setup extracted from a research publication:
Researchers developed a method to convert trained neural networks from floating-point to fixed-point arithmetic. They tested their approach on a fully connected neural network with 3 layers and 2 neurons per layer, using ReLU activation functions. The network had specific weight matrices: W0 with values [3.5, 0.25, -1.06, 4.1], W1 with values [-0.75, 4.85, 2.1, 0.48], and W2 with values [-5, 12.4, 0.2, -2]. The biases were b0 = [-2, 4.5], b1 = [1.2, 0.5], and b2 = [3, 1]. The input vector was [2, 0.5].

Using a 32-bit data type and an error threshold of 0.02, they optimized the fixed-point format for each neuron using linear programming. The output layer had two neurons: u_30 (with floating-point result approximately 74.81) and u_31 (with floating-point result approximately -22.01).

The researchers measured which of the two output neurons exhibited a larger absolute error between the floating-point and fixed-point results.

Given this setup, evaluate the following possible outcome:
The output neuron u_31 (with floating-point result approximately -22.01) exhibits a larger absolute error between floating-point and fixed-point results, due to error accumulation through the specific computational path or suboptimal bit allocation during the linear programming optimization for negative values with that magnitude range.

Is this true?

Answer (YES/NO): NO